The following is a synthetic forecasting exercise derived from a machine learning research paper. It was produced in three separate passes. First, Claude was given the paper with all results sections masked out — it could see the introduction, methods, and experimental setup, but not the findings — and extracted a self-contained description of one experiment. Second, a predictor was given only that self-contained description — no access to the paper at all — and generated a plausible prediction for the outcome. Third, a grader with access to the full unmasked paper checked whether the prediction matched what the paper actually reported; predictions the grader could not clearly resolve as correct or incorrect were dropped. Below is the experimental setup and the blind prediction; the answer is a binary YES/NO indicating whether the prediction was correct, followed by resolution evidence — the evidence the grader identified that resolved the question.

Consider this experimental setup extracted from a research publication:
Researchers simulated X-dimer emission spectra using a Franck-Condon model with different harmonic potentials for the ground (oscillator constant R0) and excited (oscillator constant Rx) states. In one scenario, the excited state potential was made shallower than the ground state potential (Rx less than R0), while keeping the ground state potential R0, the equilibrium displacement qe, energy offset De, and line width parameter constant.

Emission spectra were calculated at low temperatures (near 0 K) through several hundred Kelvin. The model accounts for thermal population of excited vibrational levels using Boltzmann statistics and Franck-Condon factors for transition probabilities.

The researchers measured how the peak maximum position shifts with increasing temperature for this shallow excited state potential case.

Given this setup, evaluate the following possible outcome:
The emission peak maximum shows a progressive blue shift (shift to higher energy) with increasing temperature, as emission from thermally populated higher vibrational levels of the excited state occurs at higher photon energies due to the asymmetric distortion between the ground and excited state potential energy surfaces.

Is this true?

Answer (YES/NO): YES